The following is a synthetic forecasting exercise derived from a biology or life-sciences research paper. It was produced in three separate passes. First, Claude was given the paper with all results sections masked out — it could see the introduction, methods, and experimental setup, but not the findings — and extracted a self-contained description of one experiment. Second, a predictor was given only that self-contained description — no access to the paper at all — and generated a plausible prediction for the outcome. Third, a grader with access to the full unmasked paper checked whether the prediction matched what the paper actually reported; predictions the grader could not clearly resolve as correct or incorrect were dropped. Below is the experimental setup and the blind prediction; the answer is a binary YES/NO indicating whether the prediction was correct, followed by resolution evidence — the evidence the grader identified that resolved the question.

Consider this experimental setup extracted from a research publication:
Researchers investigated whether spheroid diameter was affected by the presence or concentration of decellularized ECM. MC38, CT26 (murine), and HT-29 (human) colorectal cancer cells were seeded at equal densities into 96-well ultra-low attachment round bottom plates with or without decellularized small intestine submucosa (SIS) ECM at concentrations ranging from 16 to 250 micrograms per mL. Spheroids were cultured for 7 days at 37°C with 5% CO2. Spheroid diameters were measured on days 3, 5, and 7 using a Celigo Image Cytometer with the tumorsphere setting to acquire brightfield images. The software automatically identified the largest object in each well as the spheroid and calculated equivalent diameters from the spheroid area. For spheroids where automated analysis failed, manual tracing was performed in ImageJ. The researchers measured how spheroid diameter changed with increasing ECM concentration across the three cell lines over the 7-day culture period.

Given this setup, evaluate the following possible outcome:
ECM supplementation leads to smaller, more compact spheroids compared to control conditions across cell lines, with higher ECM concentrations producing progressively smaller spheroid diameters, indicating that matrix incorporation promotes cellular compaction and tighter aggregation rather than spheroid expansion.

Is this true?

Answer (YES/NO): NO